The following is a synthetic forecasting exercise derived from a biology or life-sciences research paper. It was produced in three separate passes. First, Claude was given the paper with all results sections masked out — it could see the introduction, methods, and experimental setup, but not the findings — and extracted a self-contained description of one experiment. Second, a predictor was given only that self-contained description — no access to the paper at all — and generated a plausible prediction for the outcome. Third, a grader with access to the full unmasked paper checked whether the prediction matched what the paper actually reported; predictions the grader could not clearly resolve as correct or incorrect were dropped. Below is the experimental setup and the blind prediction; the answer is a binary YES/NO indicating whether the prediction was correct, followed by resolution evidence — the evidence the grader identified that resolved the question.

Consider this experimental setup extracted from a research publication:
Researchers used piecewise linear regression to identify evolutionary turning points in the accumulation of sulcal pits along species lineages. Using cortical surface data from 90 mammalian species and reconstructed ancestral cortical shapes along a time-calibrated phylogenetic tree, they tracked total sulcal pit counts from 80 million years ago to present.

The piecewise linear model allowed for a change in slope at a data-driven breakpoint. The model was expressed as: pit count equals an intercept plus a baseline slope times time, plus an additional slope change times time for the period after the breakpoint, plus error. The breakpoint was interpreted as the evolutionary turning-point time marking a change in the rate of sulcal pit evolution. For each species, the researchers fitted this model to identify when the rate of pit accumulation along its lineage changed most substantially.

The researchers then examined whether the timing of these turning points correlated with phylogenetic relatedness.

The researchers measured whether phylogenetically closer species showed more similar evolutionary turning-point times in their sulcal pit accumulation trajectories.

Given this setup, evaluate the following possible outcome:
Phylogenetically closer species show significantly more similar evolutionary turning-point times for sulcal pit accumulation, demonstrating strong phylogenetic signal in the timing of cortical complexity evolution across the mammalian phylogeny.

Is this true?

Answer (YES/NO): NO